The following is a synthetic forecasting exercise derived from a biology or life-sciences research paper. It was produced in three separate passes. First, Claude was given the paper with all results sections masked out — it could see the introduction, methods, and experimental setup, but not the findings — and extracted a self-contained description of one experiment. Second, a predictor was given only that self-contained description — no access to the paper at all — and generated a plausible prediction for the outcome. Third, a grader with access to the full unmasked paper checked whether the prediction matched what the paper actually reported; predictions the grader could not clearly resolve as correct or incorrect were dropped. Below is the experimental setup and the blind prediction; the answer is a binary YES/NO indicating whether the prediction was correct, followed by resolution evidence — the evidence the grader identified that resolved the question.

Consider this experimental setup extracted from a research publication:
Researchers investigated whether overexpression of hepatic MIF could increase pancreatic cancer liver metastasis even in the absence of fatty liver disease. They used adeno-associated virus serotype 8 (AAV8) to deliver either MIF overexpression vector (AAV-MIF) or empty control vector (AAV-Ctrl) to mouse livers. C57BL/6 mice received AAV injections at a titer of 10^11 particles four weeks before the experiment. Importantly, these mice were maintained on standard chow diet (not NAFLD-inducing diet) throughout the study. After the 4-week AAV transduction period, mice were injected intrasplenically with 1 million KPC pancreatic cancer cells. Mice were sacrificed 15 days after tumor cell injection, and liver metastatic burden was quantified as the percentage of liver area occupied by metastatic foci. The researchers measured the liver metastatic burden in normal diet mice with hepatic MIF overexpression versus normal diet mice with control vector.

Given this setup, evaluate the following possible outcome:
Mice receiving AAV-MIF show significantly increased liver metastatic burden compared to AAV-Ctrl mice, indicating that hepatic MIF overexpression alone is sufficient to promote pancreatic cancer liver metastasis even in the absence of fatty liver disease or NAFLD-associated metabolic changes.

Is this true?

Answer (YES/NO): YES